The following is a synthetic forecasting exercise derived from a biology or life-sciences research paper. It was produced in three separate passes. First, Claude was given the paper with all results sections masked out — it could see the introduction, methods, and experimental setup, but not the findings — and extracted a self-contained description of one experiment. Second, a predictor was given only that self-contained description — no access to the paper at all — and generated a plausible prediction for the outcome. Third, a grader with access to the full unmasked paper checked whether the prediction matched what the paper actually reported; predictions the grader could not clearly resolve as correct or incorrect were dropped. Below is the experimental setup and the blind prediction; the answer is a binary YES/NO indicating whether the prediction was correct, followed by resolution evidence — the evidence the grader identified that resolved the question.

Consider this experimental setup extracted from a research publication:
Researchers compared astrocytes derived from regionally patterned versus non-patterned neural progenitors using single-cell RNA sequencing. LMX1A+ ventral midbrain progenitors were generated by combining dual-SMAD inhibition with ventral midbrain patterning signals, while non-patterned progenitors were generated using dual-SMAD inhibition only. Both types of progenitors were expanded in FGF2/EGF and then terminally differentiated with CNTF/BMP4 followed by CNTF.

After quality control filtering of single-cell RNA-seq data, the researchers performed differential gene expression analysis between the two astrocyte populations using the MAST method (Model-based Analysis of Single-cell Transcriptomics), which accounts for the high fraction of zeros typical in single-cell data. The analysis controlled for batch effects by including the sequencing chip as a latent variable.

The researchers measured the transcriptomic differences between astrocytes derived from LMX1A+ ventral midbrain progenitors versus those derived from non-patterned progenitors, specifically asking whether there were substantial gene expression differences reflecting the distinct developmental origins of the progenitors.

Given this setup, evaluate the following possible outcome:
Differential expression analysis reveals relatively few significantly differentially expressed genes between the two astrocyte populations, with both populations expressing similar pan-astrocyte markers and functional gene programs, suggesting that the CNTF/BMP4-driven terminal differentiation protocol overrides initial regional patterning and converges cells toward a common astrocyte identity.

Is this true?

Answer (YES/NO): NO